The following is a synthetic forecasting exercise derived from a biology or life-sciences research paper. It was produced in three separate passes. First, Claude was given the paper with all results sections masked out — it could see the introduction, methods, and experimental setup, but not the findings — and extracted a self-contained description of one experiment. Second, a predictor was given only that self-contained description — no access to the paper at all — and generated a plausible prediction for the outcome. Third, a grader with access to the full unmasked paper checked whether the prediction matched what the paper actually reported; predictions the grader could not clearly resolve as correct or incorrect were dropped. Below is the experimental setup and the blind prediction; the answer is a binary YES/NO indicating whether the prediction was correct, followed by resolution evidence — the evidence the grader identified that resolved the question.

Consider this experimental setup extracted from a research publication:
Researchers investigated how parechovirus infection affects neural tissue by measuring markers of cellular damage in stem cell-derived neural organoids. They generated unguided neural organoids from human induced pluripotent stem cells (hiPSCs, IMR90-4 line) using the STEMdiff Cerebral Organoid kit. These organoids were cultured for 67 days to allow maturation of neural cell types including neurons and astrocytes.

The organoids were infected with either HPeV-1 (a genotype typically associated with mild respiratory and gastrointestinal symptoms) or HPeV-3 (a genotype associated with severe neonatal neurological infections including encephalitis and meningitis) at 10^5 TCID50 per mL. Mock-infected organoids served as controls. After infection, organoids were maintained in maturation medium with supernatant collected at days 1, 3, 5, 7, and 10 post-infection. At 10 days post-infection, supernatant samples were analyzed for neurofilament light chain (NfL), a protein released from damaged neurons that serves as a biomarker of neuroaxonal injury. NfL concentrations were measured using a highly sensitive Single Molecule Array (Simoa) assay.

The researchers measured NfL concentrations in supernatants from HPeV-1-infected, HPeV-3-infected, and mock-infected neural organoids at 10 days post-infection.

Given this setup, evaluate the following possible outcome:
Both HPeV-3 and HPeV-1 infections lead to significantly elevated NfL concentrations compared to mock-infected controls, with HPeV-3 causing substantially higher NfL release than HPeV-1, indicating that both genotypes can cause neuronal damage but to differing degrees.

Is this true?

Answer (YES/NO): NO